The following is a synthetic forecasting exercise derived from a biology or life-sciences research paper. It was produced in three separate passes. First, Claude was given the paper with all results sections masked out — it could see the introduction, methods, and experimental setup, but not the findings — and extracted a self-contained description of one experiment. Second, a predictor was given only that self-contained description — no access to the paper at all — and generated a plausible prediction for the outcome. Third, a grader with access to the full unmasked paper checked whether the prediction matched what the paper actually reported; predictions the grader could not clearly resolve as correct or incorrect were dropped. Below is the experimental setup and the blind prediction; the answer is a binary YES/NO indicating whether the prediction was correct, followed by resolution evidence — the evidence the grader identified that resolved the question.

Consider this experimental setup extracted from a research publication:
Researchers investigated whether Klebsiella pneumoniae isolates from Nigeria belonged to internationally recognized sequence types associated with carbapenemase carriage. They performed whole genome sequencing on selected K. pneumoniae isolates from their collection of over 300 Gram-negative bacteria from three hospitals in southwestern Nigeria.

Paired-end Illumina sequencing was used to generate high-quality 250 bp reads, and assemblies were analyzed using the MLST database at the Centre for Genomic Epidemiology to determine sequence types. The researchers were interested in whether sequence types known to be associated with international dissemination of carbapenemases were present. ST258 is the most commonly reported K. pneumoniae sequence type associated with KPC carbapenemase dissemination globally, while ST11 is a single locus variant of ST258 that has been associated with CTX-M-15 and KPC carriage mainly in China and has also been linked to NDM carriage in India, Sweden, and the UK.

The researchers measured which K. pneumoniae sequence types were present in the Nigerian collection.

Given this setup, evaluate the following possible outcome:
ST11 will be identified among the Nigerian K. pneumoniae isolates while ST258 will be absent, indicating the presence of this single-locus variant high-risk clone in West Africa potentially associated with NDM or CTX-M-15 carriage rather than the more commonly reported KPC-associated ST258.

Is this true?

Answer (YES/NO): YES